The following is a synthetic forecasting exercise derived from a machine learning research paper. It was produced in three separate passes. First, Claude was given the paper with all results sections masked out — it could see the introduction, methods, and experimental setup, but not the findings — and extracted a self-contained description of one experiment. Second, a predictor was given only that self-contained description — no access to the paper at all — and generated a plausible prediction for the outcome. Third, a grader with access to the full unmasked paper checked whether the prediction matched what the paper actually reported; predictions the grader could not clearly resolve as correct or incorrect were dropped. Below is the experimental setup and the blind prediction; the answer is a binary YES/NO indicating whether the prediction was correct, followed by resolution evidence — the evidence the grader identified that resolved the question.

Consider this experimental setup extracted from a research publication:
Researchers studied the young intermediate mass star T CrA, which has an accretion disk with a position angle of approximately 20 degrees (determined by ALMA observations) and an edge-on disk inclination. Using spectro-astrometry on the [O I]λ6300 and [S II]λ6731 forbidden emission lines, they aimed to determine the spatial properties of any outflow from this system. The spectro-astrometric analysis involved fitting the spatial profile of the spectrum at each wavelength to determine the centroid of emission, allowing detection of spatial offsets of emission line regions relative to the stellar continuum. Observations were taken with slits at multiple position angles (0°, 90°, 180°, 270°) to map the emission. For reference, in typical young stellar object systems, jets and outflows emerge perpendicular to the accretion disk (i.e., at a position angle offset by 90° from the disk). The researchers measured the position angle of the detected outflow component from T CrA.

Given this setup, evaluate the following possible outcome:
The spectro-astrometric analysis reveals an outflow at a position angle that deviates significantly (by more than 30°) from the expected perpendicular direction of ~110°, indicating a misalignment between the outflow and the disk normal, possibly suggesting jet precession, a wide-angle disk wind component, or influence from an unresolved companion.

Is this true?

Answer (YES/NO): NO